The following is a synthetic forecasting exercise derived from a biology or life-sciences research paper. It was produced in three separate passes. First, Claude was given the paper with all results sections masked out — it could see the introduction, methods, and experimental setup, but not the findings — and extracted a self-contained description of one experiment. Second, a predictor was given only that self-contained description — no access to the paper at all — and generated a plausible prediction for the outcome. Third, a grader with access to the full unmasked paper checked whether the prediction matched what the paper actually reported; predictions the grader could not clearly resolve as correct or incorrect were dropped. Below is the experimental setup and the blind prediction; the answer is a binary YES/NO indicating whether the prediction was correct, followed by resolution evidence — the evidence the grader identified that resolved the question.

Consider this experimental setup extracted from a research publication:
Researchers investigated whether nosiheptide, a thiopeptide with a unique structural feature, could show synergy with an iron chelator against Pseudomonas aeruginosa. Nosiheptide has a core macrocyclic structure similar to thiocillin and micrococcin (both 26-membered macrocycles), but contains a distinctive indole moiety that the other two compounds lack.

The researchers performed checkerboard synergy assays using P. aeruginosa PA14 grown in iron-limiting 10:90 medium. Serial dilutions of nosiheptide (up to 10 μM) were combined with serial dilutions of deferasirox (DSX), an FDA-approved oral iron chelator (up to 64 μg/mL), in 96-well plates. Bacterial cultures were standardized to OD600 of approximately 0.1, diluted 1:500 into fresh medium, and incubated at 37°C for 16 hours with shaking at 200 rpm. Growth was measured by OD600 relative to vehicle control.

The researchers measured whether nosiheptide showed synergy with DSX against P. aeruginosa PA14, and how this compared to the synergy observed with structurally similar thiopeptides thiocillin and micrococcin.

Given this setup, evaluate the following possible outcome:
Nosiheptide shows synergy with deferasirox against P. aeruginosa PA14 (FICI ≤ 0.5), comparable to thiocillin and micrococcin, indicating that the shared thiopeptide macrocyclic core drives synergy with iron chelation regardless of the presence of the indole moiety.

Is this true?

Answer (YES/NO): NO